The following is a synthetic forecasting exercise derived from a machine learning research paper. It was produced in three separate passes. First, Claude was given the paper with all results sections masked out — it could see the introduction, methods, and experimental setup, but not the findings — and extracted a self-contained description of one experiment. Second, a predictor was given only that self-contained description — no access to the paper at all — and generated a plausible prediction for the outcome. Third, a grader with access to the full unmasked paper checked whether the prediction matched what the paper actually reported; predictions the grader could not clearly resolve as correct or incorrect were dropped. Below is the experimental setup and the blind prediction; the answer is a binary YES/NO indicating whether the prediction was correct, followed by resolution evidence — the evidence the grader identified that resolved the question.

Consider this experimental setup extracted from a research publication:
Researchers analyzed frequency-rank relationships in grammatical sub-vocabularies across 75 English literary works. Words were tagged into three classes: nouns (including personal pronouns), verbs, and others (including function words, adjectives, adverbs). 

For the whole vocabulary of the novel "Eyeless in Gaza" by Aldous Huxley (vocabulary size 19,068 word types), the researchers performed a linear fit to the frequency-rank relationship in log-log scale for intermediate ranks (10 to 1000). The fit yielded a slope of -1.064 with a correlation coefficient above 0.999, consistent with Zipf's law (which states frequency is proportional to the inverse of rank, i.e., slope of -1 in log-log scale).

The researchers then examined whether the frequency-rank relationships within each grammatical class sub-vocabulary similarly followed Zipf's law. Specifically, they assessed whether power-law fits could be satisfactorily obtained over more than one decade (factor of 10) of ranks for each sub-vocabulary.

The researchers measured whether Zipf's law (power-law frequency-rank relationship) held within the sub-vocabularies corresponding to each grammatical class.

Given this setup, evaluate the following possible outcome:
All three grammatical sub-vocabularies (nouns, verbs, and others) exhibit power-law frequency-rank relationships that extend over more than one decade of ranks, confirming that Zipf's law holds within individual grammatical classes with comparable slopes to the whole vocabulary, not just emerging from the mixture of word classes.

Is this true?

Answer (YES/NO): NO